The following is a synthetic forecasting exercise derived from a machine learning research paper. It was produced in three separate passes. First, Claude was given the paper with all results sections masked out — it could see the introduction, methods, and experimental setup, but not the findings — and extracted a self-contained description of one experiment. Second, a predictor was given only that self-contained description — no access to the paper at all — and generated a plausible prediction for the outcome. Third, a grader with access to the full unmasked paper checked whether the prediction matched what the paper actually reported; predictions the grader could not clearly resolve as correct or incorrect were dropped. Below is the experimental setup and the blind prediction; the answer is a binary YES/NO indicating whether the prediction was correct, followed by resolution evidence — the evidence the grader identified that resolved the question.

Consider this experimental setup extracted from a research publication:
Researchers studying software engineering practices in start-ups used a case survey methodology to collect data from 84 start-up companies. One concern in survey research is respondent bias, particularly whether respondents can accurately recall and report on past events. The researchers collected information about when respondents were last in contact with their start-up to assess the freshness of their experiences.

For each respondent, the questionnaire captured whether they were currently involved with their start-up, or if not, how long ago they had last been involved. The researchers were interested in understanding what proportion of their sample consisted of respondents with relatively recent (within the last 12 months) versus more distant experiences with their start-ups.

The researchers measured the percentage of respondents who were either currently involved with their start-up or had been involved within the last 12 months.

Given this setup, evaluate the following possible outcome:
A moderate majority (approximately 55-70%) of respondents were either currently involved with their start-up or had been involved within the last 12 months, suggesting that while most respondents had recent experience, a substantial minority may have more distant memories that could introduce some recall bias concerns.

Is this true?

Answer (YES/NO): NO